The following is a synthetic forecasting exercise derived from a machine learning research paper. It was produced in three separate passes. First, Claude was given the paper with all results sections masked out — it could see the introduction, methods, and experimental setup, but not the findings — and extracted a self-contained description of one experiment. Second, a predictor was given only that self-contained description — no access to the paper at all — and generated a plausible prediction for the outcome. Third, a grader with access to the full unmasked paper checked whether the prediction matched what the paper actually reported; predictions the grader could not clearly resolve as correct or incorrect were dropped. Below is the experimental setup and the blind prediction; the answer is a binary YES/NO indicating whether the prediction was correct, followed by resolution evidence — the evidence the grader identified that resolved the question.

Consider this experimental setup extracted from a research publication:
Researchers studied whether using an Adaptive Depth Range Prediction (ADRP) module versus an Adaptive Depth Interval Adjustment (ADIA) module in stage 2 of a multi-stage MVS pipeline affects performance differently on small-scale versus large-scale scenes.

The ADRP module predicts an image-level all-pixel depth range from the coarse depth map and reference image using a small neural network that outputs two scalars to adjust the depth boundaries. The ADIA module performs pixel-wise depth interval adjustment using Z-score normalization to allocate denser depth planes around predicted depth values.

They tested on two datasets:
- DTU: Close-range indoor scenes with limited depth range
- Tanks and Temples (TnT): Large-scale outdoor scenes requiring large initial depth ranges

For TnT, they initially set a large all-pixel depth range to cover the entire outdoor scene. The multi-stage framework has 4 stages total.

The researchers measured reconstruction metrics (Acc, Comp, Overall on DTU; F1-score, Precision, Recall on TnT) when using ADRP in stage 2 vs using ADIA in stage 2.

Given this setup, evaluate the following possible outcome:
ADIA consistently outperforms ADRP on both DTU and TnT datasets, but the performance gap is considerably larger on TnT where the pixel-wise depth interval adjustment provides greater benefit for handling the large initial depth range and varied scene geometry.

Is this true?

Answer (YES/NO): NO